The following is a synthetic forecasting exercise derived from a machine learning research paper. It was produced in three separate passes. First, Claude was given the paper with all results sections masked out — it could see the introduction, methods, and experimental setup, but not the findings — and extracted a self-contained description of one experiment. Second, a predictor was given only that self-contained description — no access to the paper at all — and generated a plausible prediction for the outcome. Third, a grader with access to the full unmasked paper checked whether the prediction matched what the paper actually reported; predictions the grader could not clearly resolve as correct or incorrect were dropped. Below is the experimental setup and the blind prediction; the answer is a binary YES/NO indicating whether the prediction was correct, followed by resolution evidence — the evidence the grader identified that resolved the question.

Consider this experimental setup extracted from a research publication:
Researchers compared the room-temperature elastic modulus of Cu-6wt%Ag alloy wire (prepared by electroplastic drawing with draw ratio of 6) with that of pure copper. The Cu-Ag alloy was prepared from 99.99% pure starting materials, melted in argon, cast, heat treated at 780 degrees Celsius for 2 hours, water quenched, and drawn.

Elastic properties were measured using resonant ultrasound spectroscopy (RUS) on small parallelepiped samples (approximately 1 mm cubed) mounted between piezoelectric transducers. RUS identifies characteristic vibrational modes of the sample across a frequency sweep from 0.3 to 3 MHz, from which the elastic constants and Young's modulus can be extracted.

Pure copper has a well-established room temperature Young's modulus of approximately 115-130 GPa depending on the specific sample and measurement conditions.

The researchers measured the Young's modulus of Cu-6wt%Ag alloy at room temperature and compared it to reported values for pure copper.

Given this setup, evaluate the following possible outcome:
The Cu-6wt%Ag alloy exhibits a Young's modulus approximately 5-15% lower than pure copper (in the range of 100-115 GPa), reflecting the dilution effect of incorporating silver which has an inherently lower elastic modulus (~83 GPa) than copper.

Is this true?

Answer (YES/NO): NO